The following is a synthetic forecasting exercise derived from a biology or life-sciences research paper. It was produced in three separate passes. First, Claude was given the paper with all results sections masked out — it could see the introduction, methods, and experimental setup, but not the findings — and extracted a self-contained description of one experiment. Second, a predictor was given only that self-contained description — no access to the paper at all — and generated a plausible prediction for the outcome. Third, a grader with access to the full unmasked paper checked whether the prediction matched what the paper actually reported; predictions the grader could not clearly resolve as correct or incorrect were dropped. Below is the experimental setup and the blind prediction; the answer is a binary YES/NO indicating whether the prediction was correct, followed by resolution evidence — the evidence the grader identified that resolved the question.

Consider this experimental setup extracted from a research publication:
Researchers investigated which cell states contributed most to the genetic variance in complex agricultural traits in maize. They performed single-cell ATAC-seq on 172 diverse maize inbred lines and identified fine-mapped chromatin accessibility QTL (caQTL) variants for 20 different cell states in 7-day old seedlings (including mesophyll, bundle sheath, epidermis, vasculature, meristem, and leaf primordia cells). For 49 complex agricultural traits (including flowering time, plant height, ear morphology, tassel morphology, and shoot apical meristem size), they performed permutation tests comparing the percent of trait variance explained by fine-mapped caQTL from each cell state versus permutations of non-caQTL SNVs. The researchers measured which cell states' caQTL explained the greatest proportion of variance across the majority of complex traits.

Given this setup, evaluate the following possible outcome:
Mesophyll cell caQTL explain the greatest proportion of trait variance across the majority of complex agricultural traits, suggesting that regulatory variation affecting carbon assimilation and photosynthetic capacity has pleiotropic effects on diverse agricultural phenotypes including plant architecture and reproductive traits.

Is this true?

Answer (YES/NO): NO